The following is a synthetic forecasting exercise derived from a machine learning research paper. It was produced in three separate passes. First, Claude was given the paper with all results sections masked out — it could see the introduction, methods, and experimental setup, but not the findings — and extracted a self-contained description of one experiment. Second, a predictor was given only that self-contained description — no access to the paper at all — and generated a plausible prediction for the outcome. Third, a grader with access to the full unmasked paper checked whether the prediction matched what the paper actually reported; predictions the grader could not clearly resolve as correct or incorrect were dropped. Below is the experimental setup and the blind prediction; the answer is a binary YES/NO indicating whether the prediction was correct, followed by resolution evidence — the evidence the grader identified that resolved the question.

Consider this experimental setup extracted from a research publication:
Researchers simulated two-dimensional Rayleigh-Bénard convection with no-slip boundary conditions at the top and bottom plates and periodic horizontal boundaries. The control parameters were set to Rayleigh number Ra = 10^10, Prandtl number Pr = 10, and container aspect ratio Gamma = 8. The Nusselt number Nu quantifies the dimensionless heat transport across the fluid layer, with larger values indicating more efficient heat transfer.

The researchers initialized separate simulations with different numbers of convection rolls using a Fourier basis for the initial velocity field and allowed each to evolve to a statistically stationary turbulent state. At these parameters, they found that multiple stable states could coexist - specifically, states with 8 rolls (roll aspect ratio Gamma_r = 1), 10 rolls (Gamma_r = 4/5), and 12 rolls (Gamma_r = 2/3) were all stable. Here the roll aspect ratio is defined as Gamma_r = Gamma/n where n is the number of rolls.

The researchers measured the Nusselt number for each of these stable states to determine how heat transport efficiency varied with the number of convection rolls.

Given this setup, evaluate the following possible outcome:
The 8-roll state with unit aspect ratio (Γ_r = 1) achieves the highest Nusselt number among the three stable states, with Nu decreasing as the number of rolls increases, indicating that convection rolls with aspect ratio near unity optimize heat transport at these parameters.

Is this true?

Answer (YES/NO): NO